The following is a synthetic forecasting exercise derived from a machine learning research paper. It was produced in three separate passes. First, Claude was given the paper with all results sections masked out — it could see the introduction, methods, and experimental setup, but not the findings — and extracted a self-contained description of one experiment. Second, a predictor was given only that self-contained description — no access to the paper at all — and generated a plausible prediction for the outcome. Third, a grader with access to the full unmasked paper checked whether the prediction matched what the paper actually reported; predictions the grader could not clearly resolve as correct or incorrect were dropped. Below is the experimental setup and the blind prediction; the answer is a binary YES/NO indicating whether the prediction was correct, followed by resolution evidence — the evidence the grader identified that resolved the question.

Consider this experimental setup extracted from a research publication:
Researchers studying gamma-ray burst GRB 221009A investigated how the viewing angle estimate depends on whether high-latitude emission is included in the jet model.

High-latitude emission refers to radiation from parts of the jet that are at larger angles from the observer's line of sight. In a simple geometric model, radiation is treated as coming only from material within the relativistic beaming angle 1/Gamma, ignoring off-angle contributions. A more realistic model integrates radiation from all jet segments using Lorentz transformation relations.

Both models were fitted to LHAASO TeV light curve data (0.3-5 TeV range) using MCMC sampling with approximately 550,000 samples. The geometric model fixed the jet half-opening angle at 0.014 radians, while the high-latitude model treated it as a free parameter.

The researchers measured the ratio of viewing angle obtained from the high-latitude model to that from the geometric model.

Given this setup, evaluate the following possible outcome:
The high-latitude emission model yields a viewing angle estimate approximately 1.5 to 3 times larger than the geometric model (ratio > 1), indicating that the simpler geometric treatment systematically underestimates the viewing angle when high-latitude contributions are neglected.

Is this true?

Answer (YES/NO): NO